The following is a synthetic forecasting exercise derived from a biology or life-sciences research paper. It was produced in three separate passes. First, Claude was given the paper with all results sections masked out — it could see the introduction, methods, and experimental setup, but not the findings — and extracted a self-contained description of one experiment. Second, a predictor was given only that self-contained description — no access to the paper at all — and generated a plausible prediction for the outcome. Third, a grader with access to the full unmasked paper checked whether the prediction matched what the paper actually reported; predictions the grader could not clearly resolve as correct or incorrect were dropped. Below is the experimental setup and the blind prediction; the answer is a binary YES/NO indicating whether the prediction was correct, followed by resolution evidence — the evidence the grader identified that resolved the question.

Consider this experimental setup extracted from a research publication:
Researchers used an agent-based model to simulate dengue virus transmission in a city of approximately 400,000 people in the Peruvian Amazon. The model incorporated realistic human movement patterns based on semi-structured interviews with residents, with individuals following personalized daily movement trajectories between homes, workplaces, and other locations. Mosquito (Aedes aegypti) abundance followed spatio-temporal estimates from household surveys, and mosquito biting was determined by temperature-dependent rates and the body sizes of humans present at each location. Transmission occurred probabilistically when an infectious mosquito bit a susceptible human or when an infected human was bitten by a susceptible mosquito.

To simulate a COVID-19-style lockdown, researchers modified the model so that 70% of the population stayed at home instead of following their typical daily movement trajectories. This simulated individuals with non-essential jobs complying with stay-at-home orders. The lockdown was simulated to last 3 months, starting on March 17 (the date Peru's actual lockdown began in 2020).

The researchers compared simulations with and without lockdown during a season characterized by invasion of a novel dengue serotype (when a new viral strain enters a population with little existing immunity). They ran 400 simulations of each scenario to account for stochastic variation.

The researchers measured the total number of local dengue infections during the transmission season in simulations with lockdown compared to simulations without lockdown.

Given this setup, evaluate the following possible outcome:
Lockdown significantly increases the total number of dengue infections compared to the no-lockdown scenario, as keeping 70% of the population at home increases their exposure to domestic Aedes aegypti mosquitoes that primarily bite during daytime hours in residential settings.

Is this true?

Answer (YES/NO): NO